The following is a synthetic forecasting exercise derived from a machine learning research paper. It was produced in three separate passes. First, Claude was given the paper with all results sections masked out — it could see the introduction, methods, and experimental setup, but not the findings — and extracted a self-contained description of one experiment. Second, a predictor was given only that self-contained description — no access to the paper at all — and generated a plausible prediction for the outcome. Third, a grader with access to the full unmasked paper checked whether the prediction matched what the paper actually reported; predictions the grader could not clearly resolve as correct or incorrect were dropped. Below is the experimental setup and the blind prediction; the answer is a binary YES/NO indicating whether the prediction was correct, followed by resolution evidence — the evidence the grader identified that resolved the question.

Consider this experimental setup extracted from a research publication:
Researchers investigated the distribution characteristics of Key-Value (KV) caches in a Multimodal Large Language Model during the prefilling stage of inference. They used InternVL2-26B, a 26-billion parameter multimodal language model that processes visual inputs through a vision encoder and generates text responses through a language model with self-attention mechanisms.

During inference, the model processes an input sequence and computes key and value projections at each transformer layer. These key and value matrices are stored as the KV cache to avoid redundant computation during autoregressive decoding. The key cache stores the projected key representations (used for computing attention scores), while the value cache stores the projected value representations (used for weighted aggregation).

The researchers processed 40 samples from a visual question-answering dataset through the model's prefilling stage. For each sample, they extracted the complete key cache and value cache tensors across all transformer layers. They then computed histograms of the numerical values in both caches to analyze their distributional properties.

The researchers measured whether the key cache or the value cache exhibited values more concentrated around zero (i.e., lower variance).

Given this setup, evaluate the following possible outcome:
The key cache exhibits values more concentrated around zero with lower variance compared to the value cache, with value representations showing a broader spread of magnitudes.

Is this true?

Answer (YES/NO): NO